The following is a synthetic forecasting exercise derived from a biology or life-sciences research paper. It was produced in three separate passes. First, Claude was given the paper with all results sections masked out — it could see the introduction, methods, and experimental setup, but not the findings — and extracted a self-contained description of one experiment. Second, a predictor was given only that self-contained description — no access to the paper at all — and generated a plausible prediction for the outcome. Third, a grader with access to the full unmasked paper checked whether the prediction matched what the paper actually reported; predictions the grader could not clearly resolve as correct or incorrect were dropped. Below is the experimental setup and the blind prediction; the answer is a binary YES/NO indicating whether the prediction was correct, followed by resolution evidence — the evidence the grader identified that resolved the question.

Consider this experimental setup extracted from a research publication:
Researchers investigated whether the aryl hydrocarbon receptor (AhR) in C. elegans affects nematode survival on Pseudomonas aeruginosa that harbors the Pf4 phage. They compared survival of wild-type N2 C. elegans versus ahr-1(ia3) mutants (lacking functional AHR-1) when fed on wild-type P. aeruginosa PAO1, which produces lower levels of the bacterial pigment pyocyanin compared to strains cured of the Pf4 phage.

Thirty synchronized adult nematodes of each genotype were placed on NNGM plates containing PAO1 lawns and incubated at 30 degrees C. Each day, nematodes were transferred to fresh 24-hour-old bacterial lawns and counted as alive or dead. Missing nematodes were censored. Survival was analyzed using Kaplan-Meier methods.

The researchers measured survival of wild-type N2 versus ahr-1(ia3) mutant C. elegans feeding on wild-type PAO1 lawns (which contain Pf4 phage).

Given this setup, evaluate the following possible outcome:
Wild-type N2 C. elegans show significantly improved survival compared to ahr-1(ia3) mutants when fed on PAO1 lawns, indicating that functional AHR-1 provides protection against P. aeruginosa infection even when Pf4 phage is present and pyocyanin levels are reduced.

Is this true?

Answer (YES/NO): NO